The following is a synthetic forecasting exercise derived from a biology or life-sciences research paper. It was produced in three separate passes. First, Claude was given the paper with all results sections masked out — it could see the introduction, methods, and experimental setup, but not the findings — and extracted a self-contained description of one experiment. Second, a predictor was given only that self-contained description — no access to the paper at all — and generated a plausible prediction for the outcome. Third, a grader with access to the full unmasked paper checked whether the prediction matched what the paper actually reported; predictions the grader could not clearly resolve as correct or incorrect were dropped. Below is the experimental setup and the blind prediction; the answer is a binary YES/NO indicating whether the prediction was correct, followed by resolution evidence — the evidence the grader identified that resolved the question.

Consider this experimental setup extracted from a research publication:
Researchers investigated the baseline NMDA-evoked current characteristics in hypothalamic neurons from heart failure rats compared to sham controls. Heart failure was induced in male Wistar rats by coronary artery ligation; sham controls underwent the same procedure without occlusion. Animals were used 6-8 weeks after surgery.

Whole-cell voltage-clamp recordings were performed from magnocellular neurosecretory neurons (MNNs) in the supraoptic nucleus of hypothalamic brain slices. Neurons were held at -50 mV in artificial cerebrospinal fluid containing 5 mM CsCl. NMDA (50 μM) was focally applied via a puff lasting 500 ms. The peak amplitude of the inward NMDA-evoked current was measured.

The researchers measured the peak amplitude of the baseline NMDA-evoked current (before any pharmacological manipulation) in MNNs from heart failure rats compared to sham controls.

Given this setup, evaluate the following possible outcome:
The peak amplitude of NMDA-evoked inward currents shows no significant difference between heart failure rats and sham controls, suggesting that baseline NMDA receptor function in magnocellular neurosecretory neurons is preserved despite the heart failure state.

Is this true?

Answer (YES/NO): YES